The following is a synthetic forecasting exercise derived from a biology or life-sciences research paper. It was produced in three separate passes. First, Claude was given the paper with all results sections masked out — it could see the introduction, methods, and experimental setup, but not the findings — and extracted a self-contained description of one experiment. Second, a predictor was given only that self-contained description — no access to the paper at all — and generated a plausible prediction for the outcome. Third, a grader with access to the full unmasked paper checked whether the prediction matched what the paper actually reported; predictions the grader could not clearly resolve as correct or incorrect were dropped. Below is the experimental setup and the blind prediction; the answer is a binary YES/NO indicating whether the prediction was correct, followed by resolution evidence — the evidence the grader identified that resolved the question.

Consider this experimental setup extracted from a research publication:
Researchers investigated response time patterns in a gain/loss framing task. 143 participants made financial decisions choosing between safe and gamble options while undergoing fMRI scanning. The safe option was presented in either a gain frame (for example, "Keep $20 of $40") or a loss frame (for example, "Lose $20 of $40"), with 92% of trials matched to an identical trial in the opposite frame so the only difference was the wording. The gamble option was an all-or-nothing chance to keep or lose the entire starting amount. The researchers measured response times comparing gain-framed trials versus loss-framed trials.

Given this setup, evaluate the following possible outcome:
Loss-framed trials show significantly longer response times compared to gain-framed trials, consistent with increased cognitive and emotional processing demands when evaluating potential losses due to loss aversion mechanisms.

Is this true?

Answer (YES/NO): NO